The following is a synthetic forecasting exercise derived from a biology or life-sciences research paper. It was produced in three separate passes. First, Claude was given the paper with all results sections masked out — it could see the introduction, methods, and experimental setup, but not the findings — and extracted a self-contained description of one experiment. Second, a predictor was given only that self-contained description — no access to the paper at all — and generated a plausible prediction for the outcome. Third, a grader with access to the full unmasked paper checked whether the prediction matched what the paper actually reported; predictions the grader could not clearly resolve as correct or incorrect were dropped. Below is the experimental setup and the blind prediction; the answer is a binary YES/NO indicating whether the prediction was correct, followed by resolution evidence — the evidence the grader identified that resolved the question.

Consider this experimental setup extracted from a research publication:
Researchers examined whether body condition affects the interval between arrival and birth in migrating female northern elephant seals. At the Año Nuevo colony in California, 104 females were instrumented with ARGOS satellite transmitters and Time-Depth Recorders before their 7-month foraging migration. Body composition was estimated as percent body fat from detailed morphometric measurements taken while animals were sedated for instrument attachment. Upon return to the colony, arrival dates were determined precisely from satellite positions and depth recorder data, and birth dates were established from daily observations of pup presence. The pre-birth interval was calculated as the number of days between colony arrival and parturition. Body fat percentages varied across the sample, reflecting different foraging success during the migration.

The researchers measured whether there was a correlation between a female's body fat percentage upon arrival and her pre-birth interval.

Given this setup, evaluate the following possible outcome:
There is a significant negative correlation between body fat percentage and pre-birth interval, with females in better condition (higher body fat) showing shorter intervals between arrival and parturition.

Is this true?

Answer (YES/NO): NO